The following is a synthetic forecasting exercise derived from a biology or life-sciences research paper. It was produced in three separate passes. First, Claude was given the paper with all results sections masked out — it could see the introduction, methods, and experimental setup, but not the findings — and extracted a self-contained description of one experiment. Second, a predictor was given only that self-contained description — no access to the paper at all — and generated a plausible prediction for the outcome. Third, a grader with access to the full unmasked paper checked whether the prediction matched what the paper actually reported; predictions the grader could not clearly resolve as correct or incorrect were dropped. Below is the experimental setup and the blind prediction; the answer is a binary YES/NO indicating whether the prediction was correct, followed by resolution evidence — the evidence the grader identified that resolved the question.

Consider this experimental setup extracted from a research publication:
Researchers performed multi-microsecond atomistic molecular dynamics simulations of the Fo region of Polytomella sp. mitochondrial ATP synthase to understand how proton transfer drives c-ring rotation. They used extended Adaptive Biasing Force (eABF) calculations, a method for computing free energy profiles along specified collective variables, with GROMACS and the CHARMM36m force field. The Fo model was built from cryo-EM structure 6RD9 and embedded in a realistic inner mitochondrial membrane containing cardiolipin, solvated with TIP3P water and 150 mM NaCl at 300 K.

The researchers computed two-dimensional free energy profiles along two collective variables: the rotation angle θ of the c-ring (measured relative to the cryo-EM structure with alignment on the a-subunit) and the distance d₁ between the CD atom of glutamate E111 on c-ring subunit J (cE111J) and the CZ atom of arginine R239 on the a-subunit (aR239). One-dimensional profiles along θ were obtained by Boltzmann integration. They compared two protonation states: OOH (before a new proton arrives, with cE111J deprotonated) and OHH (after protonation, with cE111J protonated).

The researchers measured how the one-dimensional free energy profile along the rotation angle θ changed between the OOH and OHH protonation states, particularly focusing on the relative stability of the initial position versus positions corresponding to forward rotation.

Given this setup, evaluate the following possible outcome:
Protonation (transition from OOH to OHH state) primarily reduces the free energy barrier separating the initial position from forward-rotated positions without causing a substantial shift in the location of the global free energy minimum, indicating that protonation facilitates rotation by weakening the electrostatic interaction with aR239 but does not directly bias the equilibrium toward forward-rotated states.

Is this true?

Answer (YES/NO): NO